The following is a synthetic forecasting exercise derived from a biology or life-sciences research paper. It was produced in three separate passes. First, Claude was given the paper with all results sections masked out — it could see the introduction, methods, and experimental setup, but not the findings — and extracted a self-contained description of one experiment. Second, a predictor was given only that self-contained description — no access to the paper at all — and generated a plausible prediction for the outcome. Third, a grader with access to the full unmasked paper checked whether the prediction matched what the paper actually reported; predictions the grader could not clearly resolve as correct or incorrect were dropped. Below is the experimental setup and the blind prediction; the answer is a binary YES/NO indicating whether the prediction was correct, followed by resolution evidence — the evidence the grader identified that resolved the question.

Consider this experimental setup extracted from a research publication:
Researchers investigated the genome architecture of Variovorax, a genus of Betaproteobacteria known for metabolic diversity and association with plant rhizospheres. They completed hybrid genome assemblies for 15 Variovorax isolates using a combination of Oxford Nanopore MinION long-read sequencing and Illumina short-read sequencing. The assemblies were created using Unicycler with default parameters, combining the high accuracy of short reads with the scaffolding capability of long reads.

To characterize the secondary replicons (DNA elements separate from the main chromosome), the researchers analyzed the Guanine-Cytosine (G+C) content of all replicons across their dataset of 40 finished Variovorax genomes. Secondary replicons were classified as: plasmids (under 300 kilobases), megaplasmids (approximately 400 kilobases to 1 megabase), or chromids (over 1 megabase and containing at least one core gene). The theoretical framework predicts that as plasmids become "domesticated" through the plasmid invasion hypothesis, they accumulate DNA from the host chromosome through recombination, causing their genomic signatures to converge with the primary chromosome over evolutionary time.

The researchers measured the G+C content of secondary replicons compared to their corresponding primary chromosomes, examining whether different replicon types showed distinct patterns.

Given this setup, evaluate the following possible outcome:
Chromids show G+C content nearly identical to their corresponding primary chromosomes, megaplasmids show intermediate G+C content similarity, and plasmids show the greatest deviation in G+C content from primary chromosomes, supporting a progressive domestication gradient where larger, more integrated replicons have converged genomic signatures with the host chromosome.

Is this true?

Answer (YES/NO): NO